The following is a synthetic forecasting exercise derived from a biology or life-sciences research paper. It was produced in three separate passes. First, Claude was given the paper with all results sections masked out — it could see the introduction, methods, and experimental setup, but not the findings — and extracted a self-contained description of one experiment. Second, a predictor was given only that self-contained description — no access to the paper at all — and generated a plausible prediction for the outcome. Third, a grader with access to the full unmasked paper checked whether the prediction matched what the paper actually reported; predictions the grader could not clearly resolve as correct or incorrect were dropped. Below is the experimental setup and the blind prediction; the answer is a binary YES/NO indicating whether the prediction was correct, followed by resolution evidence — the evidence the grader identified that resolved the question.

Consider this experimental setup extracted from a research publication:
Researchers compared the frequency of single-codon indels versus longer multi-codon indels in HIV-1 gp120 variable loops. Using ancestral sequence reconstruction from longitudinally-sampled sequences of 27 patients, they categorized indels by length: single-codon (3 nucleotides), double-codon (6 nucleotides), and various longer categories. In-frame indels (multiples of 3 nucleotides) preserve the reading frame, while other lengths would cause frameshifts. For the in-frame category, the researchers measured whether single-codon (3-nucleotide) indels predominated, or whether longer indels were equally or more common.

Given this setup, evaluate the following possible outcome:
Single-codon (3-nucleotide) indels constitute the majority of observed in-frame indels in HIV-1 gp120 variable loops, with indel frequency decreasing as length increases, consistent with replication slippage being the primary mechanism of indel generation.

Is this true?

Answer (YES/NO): NO